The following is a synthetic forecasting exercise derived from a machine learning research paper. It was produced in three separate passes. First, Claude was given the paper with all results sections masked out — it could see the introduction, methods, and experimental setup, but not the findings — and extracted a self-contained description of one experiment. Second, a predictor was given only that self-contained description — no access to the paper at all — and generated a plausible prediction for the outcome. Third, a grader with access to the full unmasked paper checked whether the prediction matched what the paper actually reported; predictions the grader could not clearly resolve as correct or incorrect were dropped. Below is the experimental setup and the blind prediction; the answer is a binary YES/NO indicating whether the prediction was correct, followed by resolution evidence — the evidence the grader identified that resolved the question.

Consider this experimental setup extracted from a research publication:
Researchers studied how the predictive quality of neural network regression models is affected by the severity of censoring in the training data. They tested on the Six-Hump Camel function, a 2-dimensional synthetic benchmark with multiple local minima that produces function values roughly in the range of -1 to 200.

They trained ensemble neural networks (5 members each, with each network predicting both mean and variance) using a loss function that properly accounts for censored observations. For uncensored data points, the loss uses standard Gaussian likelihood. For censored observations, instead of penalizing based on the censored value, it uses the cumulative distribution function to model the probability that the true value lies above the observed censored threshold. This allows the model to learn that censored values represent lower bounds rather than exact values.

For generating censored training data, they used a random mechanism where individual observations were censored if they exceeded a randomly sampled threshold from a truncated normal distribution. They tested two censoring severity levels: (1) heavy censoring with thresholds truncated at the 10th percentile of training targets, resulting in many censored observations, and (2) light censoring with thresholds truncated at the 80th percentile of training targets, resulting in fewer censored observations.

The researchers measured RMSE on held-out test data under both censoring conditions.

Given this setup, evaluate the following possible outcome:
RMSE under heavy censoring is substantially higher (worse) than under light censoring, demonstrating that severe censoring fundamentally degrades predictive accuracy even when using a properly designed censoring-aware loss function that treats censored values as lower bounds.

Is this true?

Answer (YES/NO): YES